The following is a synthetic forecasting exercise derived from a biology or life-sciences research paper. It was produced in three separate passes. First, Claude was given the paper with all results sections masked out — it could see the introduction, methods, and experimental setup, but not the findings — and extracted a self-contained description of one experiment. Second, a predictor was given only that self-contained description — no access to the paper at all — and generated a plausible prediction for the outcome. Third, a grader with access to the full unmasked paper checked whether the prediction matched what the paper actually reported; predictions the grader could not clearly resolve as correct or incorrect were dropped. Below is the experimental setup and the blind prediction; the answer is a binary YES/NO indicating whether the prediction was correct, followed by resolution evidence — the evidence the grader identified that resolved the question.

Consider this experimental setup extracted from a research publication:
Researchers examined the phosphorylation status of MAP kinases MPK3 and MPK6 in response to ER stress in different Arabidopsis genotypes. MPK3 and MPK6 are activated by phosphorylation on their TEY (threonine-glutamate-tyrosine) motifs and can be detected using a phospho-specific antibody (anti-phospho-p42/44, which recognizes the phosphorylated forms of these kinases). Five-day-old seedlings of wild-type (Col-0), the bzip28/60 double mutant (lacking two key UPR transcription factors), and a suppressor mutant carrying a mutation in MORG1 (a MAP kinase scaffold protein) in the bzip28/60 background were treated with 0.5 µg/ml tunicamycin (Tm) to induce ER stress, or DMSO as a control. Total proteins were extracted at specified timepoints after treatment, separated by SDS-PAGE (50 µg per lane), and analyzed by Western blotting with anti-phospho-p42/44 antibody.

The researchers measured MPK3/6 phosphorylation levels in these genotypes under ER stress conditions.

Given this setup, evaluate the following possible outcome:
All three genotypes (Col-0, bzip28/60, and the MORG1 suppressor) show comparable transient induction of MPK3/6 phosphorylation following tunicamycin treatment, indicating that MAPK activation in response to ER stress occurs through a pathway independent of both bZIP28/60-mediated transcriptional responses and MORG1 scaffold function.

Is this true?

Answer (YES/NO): NO